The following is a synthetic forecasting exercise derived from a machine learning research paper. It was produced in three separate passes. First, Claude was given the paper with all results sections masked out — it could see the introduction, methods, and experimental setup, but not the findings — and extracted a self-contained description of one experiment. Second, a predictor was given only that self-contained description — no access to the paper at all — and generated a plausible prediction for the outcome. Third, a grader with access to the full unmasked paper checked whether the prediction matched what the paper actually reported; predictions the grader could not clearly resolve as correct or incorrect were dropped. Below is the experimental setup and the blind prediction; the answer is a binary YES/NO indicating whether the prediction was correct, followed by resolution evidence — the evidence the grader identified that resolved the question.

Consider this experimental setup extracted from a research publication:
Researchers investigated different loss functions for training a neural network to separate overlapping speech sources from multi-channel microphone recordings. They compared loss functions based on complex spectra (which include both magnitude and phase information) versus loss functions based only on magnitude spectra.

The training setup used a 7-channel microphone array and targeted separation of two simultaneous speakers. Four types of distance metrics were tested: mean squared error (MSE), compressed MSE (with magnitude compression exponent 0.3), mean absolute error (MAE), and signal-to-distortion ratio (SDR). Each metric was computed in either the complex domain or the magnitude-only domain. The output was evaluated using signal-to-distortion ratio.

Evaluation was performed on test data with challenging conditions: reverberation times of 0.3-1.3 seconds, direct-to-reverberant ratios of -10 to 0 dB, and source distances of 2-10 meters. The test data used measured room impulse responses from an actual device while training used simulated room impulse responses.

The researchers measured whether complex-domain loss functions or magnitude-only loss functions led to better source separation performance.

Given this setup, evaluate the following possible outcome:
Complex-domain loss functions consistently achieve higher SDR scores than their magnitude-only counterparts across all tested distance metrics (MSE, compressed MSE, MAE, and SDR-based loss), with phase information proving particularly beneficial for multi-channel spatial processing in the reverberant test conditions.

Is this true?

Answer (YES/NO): NO